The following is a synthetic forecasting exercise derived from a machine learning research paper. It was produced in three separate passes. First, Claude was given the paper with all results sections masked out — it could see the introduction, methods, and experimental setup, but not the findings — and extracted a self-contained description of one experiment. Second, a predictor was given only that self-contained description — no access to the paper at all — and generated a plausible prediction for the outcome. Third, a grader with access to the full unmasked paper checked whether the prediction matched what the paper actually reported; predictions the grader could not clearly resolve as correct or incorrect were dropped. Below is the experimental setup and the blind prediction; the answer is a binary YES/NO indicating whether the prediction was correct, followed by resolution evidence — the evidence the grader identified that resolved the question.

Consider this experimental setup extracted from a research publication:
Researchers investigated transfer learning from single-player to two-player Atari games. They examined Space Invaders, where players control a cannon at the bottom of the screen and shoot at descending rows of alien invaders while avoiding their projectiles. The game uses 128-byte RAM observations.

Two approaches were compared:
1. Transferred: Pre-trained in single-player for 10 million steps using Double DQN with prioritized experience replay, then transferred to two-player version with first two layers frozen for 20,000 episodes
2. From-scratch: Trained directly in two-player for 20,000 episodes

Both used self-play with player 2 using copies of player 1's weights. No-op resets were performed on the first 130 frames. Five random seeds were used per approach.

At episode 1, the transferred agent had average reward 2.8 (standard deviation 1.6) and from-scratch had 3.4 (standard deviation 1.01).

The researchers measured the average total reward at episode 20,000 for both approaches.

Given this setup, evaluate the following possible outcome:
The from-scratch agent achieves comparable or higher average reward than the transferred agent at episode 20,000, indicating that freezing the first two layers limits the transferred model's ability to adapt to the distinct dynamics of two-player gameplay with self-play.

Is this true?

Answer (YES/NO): NO